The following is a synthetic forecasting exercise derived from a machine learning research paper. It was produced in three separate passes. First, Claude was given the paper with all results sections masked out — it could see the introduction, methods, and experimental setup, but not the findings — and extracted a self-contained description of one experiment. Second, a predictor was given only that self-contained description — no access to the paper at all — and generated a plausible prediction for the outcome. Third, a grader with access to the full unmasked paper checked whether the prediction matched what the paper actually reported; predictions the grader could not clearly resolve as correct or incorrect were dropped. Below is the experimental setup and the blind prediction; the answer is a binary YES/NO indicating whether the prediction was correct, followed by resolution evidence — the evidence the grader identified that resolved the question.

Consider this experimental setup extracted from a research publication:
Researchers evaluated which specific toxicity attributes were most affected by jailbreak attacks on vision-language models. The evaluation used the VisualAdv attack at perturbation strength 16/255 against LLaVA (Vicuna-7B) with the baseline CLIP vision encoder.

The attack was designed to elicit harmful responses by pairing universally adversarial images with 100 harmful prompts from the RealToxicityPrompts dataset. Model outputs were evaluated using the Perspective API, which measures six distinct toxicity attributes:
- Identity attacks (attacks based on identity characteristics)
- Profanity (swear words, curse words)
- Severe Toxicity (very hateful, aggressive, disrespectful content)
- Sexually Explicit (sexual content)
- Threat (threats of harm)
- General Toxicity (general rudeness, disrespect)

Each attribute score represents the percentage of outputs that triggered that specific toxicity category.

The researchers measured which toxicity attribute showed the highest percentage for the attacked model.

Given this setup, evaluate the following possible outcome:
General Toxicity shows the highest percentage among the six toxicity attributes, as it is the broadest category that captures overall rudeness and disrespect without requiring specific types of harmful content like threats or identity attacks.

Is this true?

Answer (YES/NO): YES